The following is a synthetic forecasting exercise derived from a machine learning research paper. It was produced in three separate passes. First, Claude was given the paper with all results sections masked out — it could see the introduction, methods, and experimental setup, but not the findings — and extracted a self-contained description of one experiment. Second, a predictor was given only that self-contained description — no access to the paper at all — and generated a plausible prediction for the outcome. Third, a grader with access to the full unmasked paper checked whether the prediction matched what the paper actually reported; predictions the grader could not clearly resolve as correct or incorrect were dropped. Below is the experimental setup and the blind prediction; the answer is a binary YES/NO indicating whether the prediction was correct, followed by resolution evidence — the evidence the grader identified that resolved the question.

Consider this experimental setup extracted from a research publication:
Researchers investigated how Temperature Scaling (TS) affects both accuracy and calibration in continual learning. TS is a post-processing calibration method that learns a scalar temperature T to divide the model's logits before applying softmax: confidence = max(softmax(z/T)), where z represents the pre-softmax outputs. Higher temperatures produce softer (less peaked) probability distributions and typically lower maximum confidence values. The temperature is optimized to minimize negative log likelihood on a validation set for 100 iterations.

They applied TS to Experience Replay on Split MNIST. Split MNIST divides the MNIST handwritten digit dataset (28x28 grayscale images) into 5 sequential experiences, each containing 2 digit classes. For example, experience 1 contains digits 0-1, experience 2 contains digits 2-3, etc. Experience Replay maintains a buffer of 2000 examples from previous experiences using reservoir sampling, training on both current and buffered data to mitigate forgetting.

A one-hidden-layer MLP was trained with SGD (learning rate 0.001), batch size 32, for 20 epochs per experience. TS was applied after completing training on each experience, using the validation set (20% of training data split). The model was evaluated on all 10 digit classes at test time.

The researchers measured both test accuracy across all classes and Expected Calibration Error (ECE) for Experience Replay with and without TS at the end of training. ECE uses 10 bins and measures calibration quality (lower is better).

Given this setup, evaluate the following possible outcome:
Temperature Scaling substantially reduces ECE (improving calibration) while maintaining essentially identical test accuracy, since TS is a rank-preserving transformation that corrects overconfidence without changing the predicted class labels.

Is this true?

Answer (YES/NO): NO